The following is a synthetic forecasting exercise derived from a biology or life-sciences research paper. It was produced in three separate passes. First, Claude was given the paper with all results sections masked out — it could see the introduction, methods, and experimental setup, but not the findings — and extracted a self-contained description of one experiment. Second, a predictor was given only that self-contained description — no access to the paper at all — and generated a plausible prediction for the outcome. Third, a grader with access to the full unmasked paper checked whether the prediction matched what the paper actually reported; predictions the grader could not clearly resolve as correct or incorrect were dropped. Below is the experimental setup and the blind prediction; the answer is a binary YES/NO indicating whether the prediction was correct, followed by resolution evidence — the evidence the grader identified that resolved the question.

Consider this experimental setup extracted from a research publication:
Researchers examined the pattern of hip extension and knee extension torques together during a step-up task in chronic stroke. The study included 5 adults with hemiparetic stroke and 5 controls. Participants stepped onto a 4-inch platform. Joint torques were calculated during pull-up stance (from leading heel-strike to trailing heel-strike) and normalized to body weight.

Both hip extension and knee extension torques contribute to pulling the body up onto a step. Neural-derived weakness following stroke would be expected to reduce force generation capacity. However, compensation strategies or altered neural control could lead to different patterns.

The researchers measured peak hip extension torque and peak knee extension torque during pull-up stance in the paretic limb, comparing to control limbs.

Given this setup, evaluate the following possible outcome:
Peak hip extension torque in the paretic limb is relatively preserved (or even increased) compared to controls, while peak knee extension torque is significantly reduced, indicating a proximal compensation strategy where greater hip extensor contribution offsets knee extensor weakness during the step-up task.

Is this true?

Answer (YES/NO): YES